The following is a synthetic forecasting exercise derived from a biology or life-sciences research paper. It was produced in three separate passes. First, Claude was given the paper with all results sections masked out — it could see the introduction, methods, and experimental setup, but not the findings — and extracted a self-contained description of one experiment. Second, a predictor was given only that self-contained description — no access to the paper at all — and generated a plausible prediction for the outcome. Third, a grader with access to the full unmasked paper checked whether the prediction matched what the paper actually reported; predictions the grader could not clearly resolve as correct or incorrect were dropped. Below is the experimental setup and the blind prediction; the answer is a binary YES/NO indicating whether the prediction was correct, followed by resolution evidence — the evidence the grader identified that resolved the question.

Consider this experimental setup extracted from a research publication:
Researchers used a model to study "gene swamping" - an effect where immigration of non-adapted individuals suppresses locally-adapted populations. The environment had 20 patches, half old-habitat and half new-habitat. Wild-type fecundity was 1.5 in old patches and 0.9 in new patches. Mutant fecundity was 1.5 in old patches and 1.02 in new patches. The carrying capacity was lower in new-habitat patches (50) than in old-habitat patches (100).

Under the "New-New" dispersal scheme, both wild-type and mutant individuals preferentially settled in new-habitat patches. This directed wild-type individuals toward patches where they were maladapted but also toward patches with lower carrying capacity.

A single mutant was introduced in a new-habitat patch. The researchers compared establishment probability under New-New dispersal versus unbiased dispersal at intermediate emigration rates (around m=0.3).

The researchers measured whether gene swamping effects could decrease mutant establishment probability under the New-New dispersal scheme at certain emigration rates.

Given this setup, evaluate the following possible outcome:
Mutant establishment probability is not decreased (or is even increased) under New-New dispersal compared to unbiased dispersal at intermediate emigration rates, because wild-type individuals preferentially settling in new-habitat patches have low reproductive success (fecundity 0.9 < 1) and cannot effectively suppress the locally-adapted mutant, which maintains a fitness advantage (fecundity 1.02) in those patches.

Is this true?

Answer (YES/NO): YES